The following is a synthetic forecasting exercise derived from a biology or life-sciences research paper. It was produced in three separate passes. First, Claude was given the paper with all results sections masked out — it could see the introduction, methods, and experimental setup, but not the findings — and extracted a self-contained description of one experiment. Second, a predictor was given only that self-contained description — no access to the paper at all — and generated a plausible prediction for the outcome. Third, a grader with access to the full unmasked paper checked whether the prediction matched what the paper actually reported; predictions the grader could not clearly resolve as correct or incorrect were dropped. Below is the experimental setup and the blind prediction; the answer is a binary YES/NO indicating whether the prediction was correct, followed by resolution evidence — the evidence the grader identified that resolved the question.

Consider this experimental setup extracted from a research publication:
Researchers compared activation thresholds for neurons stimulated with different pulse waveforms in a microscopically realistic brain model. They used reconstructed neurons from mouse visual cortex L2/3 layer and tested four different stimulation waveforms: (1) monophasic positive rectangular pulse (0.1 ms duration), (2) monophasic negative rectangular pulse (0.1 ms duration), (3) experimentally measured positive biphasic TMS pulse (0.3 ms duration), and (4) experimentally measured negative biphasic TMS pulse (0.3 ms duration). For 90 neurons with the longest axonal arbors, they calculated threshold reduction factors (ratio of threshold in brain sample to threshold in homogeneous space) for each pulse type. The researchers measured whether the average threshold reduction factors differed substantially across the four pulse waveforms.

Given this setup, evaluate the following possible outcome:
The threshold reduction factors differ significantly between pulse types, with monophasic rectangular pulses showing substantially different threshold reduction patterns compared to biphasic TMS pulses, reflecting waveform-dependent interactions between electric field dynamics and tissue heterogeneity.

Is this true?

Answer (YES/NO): NO